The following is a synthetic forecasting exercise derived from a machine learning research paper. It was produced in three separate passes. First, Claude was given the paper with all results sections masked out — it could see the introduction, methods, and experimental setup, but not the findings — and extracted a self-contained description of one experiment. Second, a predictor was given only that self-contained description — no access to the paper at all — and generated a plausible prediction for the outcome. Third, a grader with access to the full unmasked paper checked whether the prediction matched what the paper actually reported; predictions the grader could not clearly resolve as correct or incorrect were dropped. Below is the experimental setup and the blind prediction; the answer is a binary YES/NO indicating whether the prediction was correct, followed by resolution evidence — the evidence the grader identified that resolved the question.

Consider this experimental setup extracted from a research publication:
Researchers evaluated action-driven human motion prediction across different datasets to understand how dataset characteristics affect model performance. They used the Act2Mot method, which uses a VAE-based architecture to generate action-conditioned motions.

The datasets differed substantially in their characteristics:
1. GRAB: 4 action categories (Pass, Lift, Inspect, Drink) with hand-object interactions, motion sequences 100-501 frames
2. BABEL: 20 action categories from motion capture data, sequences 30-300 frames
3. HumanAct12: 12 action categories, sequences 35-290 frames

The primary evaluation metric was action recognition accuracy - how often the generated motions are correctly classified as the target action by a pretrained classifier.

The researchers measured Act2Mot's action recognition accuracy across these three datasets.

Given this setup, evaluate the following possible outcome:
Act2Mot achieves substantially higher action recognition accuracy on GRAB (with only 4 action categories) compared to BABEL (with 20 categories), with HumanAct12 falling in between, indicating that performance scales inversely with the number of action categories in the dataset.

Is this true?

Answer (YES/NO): YES